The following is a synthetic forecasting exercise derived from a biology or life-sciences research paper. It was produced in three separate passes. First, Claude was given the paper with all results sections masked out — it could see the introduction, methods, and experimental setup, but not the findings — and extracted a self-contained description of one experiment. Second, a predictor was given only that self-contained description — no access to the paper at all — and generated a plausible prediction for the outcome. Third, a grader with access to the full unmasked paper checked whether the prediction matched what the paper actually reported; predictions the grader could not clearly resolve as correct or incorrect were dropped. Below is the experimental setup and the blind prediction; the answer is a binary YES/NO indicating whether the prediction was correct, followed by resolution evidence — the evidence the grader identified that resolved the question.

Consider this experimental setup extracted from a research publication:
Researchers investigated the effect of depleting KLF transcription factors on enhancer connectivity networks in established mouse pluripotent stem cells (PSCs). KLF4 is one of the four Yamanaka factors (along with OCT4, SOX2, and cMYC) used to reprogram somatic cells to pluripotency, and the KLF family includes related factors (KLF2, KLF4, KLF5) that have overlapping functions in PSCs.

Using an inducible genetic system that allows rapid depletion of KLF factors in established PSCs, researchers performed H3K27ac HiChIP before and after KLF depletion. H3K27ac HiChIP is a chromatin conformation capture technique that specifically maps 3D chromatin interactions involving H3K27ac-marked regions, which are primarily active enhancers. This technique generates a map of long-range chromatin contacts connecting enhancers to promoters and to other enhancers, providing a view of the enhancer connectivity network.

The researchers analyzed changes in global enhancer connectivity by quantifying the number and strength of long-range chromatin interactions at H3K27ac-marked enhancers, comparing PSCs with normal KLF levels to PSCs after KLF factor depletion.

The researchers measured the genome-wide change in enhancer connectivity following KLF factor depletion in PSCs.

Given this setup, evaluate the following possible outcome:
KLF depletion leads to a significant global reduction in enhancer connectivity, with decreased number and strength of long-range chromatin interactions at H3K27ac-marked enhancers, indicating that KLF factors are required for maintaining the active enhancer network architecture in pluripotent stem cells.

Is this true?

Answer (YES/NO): YES